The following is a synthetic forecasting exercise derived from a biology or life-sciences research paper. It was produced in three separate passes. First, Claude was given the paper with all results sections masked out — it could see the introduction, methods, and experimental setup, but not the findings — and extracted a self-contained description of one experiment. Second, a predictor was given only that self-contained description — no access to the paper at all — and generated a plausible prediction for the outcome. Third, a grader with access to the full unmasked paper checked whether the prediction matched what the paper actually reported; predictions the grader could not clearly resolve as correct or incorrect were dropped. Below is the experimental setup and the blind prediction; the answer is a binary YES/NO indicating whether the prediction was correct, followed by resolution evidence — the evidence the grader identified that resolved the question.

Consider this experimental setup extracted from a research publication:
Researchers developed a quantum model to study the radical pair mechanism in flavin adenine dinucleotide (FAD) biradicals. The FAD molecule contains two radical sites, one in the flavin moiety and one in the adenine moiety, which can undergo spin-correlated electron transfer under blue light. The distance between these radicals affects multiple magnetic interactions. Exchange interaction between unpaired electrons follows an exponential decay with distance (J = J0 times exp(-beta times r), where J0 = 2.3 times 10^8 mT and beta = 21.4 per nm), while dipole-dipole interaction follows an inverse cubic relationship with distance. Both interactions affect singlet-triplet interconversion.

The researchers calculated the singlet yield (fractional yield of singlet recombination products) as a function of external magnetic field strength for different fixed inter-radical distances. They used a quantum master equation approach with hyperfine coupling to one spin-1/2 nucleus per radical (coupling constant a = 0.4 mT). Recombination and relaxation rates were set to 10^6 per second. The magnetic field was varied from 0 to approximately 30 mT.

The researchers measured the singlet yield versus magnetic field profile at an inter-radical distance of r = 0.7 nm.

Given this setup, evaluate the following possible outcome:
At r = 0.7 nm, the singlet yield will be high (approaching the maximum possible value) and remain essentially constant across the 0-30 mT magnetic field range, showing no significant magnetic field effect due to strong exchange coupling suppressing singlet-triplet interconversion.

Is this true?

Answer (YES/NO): NO